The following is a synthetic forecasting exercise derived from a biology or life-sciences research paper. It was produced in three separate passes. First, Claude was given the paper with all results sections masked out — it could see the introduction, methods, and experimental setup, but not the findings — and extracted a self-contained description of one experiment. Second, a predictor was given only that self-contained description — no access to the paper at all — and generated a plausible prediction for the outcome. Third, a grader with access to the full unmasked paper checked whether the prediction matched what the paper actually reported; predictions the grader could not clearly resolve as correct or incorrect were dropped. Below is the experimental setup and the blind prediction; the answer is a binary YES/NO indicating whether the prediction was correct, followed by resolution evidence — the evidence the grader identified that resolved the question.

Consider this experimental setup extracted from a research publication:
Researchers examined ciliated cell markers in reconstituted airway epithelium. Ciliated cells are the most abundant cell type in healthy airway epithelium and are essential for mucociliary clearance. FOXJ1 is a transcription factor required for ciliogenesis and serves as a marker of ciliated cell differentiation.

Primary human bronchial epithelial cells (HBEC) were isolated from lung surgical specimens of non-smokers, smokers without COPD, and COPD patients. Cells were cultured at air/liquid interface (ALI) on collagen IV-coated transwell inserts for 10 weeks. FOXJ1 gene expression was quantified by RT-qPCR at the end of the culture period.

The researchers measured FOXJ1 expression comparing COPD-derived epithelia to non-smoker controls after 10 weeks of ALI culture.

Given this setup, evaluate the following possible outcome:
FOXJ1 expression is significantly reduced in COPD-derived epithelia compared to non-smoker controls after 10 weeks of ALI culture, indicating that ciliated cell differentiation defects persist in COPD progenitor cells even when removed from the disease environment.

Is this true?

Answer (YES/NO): YES